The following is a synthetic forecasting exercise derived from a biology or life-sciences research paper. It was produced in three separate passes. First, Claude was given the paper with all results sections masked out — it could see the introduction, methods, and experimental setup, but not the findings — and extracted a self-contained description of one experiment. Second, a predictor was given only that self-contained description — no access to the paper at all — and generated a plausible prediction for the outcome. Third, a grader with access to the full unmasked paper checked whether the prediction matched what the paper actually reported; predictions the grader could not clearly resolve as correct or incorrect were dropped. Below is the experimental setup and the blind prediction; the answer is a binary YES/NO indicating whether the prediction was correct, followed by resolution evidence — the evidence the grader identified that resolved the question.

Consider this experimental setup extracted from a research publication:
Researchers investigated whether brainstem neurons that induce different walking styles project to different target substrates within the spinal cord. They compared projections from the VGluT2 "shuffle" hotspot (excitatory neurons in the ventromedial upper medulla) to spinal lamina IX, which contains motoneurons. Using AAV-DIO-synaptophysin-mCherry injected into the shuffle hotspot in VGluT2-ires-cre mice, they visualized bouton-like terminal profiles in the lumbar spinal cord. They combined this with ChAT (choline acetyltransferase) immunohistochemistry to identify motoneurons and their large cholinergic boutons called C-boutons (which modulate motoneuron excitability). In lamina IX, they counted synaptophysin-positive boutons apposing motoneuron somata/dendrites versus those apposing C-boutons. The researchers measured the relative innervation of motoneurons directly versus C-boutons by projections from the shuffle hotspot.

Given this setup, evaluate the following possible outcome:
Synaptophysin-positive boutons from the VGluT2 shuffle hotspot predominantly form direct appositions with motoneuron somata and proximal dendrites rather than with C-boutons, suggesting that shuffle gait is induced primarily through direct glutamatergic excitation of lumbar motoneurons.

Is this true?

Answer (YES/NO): NO